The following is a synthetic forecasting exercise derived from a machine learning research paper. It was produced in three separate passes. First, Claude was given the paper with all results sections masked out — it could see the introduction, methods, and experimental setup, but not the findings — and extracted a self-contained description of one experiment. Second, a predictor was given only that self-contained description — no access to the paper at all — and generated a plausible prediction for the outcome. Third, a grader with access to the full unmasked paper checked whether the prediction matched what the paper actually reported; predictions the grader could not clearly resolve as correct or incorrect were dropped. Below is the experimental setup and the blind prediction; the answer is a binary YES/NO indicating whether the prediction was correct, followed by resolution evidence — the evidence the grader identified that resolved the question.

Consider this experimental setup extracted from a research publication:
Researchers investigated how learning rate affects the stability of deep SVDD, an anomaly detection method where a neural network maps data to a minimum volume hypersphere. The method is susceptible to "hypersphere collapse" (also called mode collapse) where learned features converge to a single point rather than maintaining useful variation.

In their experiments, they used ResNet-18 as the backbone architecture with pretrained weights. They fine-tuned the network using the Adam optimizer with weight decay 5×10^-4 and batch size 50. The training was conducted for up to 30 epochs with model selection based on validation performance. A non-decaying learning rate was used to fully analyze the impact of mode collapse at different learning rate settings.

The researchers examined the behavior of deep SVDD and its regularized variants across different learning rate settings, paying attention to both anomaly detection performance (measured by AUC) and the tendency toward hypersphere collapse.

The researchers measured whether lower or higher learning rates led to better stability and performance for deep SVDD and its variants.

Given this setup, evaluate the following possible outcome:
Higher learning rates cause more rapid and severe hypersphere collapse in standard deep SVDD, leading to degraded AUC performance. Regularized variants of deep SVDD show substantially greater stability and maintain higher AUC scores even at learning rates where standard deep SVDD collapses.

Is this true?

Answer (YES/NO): NO